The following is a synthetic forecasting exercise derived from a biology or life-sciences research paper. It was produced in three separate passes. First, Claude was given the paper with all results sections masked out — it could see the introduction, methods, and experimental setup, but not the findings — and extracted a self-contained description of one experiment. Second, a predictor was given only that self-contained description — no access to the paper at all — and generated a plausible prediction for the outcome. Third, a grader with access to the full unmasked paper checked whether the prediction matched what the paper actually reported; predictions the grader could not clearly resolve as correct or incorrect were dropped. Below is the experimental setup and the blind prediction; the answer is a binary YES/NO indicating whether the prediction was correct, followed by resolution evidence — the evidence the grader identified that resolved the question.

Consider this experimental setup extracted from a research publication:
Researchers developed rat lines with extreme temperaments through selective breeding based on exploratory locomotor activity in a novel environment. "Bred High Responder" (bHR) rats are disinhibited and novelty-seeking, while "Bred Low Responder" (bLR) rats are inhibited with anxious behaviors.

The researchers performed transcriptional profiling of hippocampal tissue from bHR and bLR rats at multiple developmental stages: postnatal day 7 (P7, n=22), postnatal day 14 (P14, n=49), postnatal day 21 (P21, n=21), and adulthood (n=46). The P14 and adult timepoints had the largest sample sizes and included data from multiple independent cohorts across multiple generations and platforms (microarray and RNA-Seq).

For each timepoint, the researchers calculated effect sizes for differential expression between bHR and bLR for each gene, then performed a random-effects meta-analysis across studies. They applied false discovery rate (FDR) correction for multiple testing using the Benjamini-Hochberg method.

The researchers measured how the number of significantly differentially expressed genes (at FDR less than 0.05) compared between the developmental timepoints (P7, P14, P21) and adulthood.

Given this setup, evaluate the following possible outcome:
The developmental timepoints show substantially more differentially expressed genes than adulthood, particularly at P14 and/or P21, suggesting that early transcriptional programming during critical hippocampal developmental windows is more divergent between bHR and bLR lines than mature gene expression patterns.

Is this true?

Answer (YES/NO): NO